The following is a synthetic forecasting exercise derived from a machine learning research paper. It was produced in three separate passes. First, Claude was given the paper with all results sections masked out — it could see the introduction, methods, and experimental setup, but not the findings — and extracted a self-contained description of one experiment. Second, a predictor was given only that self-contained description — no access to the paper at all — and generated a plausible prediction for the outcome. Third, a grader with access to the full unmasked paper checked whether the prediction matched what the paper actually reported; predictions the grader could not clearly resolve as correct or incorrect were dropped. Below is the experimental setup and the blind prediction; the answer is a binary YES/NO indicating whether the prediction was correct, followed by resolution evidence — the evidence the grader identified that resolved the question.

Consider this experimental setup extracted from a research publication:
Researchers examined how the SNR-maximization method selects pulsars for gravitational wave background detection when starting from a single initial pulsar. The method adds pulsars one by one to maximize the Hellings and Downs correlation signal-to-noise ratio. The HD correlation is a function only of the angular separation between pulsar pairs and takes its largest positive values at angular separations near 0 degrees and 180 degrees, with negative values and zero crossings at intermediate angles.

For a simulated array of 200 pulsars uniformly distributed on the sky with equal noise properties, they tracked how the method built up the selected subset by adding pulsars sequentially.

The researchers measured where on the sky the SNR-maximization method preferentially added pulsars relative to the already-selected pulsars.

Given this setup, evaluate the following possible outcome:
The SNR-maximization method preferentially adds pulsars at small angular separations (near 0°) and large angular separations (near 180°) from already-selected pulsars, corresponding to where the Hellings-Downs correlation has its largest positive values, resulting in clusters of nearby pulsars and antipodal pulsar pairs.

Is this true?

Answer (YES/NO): YES